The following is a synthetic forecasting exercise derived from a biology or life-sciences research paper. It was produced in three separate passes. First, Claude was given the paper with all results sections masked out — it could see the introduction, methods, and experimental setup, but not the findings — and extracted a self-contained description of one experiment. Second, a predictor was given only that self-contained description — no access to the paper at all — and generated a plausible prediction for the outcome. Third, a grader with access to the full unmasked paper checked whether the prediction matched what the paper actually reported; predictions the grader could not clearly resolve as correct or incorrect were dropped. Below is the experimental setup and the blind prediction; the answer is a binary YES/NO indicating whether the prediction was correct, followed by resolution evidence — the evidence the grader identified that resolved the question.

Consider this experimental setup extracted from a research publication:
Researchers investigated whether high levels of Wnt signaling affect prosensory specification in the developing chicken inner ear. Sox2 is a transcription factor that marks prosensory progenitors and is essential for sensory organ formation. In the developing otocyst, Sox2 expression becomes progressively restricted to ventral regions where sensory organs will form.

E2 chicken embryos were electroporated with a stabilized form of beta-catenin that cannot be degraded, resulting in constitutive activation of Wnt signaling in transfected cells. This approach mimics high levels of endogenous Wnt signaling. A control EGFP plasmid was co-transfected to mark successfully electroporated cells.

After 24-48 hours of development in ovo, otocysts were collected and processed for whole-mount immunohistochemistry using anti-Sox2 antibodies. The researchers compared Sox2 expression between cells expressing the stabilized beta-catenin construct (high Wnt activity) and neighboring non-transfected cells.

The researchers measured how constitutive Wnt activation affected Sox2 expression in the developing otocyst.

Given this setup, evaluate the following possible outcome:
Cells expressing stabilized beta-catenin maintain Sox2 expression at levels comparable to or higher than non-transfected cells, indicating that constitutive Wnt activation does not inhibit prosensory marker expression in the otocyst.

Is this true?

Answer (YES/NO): NO